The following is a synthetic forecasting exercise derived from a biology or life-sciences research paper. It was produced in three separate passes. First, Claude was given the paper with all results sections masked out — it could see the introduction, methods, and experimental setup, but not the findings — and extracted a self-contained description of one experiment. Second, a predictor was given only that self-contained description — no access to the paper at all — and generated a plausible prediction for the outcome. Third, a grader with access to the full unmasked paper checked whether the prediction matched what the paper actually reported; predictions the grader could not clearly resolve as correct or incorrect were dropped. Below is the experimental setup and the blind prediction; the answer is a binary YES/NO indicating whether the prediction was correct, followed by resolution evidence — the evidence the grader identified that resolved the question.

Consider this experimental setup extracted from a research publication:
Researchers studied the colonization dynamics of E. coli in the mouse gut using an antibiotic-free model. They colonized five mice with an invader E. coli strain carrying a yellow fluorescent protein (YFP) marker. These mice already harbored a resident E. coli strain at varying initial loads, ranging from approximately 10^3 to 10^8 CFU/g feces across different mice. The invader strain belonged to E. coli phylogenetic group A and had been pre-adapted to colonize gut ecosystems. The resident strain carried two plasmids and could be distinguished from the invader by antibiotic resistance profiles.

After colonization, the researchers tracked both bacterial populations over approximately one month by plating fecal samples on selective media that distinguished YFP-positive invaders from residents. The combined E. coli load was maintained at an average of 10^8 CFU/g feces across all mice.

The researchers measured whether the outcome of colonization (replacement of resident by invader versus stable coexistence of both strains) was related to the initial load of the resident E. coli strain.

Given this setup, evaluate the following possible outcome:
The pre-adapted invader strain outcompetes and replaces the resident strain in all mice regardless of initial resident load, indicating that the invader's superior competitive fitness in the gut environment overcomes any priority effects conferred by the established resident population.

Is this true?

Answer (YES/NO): NO